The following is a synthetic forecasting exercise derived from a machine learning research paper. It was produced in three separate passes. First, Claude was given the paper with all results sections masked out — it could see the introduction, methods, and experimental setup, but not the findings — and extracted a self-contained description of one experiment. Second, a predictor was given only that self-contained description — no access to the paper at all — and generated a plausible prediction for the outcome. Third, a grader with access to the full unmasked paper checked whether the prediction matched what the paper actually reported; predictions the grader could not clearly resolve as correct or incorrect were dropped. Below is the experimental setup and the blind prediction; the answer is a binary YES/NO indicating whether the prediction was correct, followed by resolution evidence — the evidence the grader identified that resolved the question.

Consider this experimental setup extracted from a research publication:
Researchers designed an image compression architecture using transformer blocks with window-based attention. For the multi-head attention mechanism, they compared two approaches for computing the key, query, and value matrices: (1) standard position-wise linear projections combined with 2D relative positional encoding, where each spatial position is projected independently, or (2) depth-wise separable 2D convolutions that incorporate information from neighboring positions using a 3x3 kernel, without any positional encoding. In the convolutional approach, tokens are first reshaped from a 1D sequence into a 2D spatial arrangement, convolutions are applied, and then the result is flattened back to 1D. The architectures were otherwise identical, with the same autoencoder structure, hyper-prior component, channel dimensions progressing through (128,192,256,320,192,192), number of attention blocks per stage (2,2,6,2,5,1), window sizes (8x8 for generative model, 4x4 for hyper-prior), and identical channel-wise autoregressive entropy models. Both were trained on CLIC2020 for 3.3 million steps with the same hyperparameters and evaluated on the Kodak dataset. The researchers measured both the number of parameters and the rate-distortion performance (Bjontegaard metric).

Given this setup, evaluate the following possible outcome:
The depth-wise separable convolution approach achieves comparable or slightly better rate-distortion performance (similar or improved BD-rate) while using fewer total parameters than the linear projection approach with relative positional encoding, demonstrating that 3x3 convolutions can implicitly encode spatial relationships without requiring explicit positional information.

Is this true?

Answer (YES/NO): NO